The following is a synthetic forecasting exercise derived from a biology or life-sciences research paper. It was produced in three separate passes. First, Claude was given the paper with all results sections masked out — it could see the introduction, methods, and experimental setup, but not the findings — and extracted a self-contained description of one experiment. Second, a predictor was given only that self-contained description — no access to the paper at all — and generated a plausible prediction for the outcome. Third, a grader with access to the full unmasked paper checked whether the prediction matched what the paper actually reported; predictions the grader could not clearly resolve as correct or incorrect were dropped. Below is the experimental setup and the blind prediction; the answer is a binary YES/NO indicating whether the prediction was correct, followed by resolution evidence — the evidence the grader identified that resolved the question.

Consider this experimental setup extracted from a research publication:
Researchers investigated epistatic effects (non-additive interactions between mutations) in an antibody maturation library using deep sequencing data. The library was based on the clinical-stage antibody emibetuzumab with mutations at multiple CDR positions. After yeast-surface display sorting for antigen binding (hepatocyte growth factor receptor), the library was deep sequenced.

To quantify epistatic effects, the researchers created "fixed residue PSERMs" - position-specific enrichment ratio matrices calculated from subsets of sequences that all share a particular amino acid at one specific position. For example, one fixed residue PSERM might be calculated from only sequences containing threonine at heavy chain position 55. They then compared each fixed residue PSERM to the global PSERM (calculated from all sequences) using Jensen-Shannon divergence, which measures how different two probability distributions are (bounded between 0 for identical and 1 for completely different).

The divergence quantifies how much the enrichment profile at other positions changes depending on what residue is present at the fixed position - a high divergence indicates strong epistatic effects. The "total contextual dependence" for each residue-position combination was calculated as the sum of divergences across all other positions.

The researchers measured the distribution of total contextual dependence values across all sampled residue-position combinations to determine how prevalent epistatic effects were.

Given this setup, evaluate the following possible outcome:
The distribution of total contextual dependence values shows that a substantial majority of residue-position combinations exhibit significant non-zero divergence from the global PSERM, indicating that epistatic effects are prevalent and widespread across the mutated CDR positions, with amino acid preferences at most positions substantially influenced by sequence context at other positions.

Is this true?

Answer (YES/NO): NO